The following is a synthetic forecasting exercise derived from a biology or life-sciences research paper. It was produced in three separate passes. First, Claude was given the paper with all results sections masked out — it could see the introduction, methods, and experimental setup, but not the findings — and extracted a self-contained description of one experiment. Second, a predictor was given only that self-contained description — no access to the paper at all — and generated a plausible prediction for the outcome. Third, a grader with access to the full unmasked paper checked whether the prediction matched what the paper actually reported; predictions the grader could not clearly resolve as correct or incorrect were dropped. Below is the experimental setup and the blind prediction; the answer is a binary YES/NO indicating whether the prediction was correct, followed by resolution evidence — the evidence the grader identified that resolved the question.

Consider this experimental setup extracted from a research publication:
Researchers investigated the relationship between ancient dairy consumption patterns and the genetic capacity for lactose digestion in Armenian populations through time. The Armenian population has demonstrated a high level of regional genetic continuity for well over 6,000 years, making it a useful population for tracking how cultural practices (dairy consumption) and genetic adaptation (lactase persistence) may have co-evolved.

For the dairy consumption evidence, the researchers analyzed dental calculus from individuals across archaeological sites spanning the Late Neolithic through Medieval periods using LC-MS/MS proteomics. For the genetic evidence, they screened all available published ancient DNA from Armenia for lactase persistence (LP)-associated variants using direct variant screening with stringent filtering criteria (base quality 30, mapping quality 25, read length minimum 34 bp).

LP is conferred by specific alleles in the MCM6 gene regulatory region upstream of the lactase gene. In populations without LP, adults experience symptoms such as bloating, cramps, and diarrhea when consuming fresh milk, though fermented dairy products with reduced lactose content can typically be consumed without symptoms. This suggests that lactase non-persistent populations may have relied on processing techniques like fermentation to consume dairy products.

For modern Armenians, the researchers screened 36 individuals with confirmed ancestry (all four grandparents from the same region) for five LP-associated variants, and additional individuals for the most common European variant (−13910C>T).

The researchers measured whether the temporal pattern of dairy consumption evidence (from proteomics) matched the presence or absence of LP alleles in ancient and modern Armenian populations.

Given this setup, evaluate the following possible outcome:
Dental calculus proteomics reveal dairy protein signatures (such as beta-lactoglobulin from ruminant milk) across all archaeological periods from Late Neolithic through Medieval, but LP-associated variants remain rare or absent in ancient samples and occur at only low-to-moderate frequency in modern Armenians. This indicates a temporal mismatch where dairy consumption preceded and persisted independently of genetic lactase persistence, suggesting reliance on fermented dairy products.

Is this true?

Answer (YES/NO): NO